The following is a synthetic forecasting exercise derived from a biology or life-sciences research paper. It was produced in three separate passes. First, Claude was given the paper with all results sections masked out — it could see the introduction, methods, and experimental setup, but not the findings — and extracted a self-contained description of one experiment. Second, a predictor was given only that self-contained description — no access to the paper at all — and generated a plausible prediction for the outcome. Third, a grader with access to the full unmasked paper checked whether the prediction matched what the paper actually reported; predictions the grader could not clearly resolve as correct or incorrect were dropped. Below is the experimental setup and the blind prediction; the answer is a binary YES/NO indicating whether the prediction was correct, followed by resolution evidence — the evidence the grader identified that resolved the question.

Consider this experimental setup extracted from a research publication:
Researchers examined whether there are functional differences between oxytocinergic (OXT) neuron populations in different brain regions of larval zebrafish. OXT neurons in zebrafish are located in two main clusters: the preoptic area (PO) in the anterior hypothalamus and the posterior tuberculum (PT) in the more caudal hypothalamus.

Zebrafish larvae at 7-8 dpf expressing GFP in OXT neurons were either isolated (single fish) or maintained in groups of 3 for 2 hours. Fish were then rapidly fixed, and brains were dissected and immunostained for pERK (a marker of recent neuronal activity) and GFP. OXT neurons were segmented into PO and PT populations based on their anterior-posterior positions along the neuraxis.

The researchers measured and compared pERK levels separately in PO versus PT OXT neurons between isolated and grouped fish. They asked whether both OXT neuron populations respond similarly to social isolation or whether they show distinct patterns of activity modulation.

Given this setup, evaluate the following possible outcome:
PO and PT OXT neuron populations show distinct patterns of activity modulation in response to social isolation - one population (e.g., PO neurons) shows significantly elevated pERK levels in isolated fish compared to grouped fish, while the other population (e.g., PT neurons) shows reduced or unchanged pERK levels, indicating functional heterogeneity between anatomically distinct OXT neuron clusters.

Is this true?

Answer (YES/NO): NO